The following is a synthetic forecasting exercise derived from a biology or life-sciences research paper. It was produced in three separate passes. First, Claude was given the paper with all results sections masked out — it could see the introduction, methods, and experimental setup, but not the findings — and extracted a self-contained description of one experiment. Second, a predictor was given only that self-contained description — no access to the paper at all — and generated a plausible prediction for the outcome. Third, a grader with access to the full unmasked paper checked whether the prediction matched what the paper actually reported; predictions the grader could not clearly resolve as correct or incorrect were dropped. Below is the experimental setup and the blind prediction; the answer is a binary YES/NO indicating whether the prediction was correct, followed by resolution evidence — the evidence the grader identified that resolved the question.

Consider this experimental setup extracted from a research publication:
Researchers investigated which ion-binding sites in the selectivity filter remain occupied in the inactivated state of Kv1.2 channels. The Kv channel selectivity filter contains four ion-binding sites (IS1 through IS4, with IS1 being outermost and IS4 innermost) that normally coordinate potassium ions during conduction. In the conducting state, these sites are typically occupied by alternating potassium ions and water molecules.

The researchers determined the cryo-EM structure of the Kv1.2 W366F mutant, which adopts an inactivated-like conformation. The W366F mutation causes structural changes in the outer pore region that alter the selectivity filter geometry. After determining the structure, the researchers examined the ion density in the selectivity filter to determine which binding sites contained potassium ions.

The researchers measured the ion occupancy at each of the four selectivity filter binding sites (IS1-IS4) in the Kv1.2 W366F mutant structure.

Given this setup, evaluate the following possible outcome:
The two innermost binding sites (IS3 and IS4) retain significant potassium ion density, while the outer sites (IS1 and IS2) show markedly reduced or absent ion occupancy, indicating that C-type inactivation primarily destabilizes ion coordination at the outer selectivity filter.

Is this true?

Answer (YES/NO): YES